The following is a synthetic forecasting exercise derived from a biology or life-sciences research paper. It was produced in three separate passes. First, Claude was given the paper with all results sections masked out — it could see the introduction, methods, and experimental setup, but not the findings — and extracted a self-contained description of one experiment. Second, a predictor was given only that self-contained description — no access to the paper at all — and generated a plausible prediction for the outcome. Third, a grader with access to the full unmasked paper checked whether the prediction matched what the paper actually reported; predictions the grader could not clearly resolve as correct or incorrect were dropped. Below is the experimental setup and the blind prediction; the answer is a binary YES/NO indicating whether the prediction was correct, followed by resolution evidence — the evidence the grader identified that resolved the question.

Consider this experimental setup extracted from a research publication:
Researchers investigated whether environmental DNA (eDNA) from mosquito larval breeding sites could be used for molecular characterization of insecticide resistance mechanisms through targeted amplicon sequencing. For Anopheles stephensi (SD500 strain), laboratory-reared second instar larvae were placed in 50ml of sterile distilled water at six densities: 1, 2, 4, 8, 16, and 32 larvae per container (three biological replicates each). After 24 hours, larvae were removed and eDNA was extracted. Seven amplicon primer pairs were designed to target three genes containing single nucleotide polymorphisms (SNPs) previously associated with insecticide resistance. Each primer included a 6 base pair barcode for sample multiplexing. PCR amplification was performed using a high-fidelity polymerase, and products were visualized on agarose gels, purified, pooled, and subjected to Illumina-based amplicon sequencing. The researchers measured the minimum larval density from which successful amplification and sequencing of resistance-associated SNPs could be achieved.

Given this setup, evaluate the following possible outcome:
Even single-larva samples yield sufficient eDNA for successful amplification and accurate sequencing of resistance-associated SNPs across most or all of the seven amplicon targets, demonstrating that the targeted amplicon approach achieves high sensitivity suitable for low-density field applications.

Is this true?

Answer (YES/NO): NO